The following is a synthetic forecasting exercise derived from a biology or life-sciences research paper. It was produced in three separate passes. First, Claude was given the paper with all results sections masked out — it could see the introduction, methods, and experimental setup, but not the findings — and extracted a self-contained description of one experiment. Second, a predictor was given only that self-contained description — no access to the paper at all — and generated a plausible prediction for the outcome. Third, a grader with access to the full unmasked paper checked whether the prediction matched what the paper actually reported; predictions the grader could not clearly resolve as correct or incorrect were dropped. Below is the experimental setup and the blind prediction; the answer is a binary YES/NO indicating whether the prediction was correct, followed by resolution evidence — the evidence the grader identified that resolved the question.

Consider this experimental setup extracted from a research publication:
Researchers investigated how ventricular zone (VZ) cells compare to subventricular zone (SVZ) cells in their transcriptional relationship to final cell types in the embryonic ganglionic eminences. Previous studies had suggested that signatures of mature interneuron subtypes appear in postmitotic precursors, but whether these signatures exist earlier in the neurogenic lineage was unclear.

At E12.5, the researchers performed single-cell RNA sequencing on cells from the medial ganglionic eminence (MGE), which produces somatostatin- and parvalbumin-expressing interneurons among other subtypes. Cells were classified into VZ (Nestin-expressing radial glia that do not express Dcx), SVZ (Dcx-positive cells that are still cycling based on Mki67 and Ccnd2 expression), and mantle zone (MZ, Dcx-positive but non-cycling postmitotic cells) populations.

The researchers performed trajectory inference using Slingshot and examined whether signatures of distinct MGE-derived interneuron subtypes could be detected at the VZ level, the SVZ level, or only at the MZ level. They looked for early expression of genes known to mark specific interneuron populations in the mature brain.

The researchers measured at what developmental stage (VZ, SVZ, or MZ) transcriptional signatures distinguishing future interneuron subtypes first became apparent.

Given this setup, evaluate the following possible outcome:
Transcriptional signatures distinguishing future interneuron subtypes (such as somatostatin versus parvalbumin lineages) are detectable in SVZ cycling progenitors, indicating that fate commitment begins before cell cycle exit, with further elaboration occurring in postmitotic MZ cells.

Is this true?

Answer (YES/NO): NO